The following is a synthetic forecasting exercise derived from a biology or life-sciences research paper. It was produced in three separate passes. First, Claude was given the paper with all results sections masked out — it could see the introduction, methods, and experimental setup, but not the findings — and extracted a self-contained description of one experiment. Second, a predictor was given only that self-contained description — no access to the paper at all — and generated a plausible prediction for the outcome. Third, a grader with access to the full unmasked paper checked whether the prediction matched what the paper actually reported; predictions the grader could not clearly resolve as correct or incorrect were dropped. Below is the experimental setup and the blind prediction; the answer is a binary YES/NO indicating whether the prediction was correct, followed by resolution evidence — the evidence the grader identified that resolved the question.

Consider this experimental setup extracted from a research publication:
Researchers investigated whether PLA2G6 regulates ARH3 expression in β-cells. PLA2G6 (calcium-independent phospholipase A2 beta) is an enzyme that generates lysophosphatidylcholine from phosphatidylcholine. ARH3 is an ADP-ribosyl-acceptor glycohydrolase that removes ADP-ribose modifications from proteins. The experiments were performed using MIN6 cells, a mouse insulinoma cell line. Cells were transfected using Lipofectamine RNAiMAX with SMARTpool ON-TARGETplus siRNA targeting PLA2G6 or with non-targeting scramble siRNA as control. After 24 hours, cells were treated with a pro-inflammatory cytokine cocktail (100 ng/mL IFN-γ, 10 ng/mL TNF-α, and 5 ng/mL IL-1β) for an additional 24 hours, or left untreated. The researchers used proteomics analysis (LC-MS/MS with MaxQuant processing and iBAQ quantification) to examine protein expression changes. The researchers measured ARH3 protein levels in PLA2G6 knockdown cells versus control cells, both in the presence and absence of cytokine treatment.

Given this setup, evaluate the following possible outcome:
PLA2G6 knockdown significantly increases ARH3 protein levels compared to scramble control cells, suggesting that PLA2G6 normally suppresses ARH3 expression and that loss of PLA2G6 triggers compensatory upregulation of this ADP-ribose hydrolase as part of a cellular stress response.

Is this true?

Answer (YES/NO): NO